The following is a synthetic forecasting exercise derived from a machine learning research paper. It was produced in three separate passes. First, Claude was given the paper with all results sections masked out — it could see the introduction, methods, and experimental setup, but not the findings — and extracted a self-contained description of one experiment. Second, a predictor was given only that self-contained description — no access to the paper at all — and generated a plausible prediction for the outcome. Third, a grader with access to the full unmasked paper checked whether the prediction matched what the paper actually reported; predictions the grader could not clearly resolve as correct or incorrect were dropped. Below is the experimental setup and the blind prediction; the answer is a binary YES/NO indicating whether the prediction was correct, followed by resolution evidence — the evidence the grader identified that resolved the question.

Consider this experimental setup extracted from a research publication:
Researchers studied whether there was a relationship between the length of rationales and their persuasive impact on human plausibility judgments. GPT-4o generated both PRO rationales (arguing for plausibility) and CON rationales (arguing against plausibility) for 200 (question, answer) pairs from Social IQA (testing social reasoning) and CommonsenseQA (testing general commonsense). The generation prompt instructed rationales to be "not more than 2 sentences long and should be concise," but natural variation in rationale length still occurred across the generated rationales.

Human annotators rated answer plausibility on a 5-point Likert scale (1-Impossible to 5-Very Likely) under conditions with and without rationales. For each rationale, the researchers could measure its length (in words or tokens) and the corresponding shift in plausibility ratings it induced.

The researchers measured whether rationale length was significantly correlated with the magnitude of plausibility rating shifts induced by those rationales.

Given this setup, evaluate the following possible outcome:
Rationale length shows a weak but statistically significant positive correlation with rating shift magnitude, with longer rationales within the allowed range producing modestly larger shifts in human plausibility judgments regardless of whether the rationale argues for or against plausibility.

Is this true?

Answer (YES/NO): NO